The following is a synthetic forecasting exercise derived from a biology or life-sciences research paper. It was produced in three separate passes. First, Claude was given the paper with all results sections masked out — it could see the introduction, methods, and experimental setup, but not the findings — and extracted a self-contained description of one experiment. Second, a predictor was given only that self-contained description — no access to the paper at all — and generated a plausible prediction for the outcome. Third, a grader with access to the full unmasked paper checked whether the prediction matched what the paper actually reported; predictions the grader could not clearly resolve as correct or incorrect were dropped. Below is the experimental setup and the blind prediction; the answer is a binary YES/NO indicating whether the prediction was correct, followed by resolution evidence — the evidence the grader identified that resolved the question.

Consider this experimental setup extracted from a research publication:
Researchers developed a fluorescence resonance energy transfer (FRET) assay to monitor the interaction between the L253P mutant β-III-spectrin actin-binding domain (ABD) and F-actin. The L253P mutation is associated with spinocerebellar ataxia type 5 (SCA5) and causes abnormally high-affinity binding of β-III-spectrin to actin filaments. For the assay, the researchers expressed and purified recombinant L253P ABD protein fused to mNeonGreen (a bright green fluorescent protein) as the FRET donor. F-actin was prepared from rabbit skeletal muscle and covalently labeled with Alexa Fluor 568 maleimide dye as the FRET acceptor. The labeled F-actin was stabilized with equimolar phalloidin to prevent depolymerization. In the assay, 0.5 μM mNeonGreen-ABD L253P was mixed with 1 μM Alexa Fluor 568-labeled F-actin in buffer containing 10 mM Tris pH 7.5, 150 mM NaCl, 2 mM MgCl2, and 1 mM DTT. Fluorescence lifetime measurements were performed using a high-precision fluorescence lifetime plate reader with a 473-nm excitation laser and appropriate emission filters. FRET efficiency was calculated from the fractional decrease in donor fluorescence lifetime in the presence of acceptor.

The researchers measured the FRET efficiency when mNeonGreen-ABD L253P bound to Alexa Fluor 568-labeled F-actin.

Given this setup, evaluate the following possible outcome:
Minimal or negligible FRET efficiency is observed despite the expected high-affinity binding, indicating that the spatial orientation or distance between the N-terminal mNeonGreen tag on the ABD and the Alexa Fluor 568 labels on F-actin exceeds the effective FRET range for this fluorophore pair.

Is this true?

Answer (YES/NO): NO